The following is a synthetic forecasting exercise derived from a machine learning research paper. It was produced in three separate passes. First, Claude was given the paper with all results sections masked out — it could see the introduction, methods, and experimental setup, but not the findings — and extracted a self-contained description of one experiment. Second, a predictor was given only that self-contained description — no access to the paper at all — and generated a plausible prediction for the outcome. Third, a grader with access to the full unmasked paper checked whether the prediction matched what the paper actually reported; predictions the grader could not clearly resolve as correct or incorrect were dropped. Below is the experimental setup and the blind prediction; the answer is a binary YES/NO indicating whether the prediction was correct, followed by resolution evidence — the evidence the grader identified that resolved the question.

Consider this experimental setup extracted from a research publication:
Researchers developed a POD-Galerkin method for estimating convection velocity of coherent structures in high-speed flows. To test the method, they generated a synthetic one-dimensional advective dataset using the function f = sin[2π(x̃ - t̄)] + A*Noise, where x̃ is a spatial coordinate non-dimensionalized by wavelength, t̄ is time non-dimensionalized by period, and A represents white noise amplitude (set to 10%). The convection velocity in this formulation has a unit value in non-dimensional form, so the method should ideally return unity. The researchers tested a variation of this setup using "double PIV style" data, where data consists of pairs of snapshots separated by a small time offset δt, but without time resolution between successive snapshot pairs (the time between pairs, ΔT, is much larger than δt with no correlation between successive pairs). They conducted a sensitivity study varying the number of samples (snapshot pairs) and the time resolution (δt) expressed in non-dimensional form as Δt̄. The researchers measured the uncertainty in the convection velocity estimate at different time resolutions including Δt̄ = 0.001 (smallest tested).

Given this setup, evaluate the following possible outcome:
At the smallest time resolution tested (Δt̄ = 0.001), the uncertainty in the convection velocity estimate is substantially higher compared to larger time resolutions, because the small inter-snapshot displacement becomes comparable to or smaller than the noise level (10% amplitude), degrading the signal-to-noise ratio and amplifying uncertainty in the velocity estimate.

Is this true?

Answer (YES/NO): NO